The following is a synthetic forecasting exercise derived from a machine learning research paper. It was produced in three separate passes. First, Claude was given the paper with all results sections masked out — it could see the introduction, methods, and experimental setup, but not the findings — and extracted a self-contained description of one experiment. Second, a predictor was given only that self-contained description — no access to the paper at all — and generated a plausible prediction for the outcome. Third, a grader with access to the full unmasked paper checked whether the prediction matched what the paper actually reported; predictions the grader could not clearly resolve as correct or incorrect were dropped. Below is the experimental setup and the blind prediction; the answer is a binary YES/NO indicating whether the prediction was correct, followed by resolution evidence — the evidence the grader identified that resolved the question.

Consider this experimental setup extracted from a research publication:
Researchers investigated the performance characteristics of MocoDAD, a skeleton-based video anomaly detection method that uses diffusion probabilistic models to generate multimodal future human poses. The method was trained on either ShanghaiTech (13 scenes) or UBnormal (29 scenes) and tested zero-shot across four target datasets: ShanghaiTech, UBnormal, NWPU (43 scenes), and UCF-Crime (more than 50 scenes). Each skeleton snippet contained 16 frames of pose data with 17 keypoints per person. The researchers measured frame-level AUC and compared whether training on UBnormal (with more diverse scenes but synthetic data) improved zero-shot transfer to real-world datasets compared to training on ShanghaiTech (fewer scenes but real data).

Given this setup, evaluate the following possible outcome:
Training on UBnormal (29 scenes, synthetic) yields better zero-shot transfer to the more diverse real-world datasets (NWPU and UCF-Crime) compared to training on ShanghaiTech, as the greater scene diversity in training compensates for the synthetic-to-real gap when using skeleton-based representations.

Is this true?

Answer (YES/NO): YES